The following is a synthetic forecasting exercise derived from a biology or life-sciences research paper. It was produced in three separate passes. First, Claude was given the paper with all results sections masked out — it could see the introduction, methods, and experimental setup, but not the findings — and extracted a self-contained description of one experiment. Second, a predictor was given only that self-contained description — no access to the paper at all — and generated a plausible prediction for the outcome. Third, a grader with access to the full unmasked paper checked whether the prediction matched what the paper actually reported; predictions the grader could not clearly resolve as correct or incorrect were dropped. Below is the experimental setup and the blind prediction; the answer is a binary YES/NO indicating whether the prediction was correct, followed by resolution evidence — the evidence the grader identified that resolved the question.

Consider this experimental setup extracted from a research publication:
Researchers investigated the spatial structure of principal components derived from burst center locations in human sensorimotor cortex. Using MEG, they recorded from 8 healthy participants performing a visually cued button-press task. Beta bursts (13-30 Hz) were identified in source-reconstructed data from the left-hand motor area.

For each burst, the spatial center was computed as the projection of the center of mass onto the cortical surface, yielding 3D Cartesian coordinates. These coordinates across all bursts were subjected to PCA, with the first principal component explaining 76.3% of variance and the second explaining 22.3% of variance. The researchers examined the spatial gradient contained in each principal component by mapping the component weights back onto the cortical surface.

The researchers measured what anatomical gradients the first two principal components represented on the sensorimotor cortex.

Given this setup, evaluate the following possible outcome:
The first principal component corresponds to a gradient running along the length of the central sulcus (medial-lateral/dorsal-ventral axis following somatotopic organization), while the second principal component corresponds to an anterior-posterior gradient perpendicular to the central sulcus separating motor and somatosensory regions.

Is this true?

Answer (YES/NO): NO